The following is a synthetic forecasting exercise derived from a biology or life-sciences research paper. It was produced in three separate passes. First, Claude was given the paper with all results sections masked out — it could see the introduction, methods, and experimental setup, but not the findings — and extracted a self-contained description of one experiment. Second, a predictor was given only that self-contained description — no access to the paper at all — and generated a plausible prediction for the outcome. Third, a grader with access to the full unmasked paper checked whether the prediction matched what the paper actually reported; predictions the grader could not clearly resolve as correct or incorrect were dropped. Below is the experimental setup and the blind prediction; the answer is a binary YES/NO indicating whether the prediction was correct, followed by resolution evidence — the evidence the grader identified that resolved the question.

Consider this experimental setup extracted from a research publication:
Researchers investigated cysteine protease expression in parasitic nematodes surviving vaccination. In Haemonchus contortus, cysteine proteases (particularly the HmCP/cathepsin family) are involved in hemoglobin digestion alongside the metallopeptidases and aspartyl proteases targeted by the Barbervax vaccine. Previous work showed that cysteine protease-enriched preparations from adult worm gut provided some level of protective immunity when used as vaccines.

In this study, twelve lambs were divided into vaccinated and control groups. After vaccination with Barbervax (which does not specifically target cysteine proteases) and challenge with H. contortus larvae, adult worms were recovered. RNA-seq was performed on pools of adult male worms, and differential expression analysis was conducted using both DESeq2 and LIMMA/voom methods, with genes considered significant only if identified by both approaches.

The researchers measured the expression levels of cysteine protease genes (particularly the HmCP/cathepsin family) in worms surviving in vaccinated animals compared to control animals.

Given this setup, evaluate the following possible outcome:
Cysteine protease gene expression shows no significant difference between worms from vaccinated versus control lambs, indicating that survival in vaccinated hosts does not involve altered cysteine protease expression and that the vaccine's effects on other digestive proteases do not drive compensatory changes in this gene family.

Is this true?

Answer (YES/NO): NO